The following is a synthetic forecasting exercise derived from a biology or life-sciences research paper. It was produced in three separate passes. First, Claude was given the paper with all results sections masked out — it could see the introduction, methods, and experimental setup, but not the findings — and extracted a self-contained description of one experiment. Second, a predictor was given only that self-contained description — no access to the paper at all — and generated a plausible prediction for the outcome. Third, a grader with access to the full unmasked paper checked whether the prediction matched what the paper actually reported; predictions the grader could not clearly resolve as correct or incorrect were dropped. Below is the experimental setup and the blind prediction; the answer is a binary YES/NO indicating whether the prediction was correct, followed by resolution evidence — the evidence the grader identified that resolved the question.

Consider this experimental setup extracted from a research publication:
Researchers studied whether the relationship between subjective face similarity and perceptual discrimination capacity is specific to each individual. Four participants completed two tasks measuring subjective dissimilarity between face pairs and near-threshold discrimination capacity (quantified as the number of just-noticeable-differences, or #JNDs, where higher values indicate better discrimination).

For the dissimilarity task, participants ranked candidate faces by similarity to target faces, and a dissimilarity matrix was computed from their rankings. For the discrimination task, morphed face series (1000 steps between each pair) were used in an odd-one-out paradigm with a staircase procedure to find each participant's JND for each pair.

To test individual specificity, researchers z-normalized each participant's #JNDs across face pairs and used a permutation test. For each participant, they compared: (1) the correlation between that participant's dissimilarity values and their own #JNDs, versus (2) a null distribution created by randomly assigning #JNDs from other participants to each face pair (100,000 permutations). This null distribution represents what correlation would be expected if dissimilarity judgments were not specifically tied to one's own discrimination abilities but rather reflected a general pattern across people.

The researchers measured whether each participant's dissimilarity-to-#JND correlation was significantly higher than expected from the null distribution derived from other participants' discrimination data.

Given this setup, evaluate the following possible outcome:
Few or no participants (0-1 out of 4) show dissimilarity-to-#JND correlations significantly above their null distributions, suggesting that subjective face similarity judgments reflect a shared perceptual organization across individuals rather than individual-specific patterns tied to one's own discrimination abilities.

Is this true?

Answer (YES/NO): NO